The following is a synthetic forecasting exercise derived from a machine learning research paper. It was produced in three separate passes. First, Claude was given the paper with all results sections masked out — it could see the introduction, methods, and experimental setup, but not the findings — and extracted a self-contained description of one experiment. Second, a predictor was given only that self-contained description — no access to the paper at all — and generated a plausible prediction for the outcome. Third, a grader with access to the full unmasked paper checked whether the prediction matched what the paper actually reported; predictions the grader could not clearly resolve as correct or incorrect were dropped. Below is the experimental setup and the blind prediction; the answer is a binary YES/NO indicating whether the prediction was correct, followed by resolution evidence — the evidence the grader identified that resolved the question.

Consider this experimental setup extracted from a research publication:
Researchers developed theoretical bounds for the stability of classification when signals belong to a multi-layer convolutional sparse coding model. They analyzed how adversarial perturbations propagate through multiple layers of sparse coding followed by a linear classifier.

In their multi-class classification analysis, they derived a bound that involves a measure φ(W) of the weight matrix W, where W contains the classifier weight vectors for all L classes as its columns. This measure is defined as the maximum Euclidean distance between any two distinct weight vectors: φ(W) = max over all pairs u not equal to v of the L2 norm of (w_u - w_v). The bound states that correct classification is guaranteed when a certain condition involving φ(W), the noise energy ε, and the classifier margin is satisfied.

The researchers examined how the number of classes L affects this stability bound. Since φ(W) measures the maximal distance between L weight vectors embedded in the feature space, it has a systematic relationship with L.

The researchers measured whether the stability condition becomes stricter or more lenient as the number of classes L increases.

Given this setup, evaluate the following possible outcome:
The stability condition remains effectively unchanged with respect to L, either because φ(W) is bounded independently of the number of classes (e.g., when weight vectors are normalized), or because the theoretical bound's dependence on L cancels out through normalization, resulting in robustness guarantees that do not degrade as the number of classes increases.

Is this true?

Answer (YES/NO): NO